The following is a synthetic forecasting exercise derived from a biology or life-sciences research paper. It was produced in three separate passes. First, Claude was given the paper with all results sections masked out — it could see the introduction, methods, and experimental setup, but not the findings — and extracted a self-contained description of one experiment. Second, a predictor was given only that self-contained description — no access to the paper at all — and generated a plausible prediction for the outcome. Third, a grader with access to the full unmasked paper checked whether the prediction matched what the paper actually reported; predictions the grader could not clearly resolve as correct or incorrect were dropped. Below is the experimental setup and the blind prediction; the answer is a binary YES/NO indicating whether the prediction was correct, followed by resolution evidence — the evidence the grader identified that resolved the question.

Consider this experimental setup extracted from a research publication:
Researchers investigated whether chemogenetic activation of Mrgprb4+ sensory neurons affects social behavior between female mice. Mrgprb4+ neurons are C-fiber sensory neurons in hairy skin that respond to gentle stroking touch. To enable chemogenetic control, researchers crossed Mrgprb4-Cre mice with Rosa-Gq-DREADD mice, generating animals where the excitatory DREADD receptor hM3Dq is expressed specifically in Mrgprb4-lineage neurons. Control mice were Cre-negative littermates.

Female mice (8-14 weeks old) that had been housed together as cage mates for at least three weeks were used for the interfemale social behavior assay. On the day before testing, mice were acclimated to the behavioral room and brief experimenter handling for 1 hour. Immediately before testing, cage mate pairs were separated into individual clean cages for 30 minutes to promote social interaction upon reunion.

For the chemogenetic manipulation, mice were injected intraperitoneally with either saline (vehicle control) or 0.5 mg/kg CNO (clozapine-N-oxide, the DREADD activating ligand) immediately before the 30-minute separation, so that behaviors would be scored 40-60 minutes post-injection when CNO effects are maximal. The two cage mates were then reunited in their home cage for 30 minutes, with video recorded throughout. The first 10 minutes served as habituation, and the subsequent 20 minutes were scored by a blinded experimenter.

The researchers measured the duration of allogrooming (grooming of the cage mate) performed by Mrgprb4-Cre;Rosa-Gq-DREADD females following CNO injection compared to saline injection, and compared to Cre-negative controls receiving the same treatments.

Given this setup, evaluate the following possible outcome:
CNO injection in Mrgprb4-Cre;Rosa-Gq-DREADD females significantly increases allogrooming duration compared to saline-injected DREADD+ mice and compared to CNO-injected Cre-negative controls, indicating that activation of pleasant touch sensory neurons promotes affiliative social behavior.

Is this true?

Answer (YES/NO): NO